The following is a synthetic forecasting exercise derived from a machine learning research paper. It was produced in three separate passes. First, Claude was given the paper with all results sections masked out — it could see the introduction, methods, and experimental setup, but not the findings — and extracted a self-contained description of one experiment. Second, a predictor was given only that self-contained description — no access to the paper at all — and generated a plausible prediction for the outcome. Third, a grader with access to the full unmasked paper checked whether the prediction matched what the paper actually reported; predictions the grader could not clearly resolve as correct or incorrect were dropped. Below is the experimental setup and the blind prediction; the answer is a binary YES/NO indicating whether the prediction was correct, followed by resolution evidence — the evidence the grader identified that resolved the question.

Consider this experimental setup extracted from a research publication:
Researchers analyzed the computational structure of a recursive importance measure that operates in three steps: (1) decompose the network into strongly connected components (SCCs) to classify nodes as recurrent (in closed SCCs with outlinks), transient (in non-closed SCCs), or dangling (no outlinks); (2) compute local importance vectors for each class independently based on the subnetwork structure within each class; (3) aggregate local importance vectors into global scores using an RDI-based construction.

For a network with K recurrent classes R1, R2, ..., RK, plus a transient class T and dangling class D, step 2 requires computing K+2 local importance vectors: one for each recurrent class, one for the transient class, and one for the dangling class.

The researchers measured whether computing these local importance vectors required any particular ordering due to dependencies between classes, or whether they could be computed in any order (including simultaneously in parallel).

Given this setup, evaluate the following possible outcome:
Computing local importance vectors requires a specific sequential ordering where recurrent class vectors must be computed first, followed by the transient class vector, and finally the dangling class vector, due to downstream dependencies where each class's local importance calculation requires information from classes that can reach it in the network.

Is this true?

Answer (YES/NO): NO